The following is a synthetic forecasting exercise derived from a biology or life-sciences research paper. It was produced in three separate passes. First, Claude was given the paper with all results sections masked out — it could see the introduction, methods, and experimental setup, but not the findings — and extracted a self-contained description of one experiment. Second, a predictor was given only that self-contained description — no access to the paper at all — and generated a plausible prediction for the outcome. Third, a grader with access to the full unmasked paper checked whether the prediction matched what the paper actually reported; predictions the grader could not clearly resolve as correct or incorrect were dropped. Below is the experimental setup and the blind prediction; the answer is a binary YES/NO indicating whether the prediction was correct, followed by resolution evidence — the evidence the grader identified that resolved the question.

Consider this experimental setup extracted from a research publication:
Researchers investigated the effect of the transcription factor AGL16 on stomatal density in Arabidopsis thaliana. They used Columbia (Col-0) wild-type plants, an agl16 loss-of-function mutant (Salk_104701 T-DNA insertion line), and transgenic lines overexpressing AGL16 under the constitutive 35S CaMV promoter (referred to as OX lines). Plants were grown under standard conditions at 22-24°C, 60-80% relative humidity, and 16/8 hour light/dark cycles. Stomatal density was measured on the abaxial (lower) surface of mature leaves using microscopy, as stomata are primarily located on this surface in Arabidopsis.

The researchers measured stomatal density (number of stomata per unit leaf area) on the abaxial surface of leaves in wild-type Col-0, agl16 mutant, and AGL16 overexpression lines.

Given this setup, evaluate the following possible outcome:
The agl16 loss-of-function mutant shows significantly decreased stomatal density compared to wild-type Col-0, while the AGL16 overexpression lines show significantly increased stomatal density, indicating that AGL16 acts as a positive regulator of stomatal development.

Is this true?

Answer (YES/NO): YES